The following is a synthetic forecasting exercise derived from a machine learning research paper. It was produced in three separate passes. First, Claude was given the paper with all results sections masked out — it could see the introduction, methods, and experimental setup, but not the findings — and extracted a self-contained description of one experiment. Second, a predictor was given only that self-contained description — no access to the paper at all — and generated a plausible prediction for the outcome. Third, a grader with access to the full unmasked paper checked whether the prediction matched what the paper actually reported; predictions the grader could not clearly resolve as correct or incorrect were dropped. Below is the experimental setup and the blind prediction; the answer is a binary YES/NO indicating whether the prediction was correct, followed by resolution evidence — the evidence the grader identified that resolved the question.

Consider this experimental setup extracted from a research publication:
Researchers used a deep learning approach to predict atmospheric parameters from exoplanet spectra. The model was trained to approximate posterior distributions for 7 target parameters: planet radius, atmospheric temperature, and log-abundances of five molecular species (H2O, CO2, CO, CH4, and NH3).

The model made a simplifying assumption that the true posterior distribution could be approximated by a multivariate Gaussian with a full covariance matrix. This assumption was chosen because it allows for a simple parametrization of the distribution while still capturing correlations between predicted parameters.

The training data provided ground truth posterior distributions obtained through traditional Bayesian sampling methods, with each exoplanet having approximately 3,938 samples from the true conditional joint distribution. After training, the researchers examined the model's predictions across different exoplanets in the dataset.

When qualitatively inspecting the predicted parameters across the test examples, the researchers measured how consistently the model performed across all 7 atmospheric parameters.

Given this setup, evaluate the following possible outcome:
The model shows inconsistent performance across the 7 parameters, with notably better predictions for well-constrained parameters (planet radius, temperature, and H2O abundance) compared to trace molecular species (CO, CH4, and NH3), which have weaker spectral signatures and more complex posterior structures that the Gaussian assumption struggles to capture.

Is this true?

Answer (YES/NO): NO